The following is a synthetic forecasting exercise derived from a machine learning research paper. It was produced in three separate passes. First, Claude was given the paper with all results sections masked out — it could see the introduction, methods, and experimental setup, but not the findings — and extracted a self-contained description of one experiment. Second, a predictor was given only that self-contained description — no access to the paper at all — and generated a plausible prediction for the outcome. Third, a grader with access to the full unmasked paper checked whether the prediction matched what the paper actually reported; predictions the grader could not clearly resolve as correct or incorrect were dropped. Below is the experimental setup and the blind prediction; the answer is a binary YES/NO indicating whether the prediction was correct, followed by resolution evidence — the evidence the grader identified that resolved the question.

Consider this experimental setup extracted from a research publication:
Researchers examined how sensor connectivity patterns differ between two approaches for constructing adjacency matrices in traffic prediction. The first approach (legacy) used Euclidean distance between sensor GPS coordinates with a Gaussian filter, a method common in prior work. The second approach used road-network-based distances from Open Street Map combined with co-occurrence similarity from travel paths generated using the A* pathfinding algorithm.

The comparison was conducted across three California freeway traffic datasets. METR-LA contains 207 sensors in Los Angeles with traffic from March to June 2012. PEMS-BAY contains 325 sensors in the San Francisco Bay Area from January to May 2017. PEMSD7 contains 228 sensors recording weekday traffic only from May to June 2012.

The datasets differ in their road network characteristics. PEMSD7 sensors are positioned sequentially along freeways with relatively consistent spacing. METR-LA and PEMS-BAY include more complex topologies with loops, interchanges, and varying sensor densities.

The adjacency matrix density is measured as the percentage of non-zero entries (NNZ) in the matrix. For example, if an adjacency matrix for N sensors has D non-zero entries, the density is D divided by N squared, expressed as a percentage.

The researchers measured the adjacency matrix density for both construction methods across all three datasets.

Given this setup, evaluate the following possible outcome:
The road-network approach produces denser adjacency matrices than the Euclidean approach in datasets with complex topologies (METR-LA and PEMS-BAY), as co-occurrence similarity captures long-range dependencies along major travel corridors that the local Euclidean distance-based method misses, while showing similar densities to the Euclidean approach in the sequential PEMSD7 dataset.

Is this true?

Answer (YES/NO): YES